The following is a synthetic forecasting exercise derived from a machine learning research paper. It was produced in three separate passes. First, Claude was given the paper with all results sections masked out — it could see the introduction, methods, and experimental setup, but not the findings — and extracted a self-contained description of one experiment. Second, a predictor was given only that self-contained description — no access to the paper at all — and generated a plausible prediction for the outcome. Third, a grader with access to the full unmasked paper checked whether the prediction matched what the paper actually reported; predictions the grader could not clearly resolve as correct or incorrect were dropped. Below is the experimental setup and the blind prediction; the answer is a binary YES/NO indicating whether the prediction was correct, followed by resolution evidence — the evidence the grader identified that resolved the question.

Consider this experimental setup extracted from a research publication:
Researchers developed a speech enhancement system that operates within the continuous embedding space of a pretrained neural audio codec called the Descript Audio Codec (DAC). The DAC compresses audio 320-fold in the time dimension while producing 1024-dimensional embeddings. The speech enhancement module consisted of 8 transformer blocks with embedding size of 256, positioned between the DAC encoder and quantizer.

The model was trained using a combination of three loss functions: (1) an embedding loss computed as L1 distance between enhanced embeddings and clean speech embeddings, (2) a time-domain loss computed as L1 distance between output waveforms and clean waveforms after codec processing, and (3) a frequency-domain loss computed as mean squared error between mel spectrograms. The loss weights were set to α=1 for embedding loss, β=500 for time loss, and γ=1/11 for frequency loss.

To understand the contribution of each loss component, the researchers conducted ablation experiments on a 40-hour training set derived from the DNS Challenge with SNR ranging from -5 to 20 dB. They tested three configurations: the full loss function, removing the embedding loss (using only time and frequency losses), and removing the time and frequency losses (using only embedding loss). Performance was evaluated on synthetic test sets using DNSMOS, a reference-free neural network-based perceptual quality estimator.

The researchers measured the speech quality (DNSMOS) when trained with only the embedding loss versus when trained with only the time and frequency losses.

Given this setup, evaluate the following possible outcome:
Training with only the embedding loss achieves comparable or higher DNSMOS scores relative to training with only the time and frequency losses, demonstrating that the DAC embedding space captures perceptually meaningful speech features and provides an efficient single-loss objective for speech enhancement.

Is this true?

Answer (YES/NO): YES